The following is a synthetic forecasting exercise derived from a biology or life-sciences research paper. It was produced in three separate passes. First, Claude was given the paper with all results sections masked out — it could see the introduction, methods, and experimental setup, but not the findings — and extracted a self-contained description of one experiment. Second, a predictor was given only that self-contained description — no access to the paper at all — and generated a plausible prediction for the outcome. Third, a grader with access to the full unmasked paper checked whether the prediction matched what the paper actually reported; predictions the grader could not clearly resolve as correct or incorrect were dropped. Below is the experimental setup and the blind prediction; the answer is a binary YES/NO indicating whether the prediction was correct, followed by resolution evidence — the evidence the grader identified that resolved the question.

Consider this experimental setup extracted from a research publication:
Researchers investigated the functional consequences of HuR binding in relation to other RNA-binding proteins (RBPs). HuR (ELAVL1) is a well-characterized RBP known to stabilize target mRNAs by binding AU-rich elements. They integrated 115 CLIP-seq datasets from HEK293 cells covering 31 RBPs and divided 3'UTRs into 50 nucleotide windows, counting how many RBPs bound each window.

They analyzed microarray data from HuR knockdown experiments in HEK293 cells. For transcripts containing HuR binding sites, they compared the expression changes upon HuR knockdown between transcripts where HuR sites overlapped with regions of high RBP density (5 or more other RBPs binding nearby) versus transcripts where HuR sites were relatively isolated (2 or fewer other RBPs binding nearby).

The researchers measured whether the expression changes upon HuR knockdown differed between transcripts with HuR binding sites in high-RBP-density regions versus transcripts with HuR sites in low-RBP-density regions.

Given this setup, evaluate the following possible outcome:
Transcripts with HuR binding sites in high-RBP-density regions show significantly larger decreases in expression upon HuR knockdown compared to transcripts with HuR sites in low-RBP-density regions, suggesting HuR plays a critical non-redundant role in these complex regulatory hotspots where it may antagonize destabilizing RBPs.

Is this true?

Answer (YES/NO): YES